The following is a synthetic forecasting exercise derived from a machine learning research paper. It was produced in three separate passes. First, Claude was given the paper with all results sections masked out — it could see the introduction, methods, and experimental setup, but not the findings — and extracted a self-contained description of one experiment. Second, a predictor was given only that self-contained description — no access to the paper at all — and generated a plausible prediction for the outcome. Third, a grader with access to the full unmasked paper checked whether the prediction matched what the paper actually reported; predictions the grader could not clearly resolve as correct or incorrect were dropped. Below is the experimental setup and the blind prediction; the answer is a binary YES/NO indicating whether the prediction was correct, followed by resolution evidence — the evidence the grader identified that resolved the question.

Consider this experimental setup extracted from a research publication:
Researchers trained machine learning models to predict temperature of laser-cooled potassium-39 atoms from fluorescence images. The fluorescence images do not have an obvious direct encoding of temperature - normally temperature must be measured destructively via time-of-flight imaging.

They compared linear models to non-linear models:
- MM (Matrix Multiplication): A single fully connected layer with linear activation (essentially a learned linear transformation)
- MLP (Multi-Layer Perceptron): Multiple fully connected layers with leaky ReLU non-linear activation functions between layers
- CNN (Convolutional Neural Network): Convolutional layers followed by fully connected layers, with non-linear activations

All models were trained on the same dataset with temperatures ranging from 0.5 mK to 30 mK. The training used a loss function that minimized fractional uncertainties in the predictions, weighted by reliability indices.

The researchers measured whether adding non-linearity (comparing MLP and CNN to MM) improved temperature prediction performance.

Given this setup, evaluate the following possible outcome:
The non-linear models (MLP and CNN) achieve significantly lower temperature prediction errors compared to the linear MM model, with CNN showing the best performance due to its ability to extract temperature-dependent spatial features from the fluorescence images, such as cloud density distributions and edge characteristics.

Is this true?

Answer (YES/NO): YES